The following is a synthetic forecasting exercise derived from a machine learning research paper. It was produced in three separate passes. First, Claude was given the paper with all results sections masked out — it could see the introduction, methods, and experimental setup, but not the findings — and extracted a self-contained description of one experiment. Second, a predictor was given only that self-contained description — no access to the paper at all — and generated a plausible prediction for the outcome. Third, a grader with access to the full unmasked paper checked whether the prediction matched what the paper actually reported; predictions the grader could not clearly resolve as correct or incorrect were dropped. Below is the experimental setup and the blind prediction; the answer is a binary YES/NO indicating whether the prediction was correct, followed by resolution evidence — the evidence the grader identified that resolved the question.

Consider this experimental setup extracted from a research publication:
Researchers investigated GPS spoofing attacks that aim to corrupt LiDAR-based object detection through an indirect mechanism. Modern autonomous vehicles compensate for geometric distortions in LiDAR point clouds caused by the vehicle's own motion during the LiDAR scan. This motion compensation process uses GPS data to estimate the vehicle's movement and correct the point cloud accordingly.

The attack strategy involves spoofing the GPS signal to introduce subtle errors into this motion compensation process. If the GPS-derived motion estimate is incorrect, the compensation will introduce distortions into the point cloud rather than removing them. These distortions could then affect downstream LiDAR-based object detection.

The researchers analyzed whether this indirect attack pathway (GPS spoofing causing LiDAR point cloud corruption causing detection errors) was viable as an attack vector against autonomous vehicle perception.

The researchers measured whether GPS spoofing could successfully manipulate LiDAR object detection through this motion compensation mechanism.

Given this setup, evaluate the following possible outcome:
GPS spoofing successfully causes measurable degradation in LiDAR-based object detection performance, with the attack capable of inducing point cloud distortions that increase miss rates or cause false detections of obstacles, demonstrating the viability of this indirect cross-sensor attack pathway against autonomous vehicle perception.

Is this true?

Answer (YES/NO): NO